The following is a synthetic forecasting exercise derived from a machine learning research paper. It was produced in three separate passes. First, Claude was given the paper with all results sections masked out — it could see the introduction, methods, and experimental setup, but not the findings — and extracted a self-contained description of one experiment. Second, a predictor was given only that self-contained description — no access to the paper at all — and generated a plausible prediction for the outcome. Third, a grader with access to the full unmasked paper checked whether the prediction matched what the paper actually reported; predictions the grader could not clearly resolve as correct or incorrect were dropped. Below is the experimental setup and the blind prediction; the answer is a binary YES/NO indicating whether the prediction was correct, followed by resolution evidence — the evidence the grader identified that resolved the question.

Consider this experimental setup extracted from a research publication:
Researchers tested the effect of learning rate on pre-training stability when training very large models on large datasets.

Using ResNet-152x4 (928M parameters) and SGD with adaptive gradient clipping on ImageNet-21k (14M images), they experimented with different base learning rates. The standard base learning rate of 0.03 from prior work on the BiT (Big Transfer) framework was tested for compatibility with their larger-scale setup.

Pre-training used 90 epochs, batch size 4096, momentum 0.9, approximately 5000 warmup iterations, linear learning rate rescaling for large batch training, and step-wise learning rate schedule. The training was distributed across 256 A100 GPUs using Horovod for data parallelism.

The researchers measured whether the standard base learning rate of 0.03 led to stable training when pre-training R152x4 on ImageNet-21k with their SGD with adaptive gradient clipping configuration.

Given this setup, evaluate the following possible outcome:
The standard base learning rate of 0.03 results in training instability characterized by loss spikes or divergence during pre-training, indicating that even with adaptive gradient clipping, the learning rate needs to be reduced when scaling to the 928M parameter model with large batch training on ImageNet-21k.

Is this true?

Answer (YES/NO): YES